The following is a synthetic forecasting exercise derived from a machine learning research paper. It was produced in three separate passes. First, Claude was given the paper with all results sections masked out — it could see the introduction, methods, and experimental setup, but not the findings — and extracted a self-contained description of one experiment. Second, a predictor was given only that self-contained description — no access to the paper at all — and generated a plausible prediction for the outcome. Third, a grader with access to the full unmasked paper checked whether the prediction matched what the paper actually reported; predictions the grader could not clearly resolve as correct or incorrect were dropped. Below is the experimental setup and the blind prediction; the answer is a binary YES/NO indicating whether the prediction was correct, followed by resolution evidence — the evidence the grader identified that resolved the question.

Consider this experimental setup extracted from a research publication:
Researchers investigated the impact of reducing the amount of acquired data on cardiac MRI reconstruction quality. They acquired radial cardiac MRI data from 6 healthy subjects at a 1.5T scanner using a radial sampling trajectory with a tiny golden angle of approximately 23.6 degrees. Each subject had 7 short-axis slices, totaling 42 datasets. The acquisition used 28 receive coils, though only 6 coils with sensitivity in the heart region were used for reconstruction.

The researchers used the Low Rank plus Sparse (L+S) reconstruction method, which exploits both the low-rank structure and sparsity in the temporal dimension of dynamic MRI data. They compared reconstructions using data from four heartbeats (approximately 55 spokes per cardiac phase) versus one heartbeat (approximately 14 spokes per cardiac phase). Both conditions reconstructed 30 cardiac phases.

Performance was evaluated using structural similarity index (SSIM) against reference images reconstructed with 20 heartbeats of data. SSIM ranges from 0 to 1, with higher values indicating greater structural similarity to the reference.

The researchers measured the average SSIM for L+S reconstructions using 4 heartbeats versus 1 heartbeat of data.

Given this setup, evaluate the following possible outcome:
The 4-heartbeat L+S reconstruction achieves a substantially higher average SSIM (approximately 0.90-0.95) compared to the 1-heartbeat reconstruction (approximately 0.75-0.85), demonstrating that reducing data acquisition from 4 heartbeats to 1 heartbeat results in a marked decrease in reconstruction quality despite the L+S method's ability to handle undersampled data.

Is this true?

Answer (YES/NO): NO